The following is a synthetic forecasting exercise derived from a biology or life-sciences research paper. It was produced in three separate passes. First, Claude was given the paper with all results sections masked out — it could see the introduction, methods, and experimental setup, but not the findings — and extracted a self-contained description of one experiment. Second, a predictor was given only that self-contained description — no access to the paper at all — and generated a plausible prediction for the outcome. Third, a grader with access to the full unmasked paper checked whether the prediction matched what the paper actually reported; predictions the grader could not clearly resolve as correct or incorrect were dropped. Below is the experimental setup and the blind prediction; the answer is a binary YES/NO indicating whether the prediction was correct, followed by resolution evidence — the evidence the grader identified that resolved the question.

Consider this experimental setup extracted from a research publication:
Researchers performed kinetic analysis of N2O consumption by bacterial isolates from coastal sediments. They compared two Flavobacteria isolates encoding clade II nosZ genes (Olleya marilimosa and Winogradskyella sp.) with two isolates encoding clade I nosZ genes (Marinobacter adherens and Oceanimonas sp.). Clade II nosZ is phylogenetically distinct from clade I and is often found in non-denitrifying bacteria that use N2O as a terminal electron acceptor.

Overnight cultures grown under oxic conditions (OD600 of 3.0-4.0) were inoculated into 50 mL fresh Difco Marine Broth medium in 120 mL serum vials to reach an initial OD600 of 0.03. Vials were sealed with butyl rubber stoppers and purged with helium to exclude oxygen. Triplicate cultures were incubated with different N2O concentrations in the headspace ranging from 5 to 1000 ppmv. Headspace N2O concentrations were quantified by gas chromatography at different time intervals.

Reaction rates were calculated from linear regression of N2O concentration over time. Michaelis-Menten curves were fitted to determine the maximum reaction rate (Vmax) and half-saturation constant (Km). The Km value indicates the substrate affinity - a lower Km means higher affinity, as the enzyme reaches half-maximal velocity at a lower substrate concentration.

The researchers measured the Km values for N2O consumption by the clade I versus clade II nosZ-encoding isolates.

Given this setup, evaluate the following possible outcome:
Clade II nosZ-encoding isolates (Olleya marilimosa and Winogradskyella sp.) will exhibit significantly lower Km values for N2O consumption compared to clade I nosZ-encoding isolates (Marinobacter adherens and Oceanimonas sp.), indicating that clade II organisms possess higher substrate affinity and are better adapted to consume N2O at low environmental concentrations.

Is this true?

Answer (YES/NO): NO